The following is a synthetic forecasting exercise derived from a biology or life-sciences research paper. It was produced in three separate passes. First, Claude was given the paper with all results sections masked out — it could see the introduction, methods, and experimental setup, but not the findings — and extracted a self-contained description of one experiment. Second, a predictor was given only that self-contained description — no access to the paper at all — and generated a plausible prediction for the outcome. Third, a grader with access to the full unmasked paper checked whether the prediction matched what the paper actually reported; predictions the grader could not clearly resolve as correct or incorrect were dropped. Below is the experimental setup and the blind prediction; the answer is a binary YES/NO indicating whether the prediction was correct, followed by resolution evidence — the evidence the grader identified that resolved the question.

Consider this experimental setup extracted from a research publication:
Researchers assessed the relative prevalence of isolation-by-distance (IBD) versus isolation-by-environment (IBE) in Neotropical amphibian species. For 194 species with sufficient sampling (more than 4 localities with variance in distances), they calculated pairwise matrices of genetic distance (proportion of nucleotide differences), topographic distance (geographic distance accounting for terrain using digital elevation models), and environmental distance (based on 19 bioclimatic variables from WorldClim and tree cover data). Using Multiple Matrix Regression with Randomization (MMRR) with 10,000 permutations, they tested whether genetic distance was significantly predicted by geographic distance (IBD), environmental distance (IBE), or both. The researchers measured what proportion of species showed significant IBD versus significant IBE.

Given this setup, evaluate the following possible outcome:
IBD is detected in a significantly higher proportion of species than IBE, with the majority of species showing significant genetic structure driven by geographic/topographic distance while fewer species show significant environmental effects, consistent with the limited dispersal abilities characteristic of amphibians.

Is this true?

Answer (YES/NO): NO